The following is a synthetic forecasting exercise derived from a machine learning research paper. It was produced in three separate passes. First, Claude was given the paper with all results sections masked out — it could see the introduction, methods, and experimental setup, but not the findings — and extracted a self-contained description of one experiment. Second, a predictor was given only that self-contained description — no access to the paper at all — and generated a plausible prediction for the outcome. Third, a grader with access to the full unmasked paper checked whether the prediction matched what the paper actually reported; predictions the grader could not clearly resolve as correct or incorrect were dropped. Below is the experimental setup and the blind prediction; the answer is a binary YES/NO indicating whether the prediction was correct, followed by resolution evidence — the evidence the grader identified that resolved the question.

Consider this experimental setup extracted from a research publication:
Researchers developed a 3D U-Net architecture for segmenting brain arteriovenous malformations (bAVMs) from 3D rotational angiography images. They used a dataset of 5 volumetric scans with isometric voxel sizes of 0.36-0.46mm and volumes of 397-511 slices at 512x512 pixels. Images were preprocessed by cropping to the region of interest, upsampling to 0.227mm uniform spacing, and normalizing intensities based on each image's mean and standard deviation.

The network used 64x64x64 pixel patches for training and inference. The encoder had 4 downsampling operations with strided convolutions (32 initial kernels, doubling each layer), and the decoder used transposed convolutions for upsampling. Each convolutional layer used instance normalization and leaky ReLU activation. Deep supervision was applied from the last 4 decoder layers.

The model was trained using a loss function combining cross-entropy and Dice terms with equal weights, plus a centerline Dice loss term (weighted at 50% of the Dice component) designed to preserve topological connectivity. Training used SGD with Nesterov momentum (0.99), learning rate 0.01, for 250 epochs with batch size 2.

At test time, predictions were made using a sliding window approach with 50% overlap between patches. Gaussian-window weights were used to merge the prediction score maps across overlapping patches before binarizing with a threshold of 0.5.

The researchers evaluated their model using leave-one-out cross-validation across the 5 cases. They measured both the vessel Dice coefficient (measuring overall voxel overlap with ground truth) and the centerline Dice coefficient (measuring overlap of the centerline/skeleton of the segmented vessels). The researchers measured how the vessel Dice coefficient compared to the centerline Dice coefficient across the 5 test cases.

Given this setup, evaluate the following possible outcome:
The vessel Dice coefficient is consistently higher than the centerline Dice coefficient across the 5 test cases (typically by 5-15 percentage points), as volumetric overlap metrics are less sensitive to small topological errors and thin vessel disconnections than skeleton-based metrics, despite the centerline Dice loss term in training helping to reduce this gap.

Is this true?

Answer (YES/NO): NO